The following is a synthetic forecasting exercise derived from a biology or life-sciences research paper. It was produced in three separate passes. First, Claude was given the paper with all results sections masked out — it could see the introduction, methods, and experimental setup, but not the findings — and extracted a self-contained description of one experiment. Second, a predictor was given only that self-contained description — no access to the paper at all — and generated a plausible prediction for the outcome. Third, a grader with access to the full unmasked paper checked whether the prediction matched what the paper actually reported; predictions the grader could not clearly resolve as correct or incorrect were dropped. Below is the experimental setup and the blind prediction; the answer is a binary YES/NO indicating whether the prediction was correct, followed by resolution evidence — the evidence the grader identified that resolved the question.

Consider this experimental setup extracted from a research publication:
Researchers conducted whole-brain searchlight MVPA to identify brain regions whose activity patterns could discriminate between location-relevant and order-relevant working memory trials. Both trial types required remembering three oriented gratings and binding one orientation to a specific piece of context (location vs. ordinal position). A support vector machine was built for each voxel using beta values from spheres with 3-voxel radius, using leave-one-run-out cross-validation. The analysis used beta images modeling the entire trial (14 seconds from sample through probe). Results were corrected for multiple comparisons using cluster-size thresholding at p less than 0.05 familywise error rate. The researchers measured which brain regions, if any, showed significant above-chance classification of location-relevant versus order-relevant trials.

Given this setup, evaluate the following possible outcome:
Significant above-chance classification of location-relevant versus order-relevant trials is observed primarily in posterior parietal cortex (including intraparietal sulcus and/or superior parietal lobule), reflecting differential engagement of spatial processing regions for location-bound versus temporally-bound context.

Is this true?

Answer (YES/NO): NO